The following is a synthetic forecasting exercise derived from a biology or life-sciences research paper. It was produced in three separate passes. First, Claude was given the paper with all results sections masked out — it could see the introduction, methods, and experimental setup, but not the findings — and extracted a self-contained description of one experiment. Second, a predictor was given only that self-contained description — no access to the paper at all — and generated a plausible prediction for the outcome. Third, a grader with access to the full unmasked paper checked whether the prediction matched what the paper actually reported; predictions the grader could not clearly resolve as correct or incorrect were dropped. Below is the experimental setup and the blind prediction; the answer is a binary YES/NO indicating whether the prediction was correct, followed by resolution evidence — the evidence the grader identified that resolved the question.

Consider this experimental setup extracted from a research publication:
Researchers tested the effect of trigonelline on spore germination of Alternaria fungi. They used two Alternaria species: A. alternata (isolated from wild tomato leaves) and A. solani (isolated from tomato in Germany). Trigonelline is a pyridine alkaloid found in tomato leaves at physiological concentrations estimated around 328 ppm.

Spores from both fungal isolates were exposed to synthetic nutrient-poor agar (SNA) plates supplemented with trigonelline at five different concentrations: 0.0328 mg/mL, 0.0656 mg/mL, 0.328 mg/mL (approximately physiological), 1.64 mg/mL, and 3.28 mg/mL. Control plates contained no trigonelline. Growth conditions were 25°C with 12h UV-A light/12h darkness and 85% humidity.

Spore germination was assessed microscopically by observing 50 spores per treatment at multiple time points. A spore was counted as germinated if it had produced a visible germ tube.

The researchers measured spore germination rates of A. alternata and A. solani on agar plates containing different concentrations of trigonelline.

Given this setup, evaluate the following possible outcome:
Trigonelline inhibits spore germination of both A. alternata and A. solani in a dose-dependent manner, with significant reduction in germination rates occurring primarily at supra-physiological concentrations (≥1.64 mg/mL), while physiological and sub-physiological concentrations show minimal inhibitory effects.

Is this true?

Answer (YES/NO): NO